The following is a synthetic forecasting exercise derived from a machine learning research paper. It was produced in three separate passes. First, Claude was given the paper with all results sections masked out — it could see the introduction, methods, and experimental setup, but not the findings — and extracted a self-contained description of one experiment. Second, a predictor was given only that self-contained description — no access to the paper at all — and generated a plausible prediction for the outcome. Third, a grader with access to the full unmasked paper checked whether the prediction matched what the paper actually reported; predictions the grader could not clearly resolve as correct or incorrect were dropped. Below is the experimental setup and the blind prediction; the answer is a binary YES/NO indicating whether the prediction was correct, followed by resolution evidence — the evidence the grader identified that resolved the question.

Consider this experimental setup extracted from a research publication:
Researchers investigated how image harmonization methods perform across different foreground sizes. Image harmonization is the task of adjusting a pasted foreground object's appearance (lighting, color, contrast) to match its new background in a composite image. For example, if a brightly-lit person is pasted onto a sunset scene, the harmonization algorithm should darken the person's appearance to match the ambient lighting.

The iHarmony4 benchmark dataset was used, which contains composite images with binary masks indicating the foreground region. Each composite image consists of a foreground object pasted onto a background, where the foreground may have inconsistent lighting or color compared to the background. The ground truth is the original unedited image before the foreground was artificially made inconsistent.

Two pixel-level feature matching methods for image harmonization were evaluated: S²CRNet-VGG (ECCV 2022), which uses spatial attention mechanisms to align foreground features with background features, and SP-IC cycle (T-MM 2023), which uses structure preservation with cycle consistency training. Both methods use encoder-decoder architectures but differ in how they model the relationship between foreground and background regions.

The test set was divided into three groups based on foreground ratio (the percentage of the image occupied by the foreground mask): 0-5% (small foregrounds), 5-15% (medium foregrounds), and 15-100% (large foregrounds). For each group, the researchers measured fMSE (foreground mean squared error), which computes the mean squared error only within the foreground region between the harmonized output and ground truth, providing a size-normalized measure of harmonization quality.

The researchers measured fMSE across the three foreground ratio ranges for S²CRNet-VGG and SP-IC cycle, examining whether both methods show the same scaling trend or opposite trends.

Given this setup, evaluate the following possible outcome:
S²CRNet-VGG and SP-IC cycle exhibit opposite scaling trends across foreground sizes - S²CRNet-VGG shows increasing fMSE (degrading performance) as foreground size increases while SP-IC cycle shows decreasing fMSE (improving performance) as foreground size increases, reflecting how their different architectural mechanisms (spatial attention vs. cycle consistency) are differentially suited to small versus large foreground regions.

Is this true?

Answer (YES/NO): NO